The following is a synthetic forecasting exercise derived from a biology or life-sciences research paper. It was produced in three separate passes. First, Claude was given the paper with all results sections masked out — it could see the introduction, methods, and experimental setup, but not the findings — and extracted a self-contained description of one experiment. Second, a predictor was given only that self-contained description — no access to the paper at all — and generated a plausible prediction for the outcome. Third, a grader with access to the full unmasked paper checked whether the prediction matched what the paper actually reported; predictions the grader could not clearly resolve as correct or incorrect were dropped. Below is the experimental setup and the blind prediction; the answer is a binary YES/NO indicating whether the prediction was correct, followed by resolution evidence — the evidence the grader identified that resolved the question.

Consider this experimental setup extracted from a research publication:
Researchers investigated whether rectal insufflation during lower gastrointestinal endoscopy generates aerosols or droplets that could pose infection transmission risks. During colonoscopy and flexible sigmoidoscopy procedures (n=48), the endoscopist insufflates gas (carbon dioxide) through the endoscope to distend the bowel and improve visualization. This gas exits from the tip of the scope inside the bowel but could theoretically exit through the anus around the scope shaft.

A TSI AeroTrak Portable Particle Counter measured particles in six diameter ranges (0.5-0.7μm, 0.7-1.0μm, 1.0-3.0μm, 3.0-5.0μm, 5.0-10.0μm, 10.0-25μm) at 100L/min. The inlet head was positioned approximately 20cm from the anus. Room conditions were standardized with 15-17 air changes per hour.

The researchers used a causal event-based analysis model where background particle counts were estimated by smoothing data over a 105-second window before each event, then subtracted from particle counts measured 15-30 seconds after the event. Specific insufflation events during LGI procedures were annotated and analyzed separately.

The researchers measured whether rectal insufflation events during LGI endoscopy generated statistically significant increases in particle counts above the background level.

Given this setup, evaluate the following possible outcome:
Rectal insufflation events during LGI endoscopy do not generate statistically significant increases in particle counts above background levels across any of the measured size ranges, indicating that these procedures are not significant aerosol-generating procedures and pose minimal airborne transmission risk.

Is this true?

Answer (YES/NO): NO